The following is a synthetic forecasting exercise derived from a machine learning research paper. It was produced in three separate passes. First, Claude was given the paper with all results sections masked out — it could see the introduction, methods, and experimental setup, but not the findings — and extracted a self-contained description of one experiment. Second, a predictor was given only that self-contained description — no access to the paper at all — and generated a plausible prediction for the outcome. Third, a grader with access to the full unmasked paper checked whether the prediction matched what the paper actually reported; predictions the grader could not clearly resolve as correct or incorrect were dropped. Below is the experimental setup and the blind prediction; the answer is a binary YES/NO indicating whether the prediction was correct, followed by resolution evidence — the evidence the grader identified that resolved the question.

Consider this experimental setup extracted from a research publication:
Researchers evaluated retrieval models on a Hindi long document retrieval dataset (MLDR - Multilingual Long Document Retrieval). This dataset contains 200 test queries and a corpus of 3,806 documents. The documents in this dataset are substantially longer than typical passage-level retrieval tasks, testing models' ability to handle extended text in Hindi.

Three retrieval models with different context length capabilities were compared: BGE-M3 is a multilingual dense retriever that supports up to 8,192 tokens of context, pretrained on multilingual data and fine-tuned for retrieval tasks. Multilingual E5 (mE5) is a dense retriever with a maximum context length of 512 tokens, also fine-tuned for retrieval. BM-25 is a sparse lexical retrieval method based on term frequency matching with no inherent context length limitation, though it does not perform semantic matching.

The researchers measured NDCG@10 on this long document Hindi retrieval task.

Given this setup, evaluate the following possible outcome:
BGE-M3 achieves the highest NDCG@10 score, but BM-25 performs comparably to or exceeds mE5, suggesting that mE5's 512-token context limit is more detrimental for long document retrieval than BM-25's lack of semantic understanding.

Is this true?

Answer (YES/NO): NO